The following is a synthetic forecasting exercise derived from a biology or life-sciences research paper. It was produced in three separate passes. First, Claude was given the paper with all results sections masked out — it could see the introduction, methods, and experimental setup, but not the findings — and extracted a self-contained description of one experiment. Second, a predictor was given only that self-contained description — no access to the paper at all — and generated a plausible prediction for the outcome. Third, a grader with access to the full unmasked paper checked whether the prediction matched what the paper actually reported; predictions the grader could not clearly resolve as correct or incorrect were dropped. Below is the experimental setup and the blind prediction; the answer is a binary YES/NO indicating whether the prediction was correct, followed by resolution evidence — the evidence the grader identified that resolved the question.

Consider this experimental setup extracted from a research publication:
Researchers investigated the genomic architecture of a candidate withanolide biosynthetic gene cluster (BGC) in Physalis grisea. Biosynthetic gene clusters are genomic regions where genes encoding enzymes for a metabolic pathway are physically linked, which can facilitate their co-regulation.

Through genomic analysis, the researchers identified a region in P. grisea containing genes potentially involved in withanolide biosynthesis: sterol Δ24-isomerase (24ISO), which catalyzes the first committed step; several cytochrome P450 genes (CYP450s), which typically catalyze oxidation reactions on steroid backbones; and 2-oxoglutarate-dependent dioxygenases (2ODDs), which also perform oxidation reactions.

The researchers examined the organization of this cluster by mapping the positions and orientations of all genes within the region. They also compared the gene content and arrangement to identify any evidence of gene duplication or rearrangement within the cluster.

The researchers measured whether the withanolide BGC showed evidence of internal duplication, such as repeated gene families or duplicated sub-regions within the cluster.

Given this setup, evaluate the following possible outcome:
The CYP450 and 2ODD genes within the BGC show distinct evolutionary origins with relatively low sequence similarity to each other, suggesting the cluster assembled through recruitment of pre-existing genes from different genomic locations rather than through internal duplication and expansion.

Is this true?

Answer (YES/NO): NO